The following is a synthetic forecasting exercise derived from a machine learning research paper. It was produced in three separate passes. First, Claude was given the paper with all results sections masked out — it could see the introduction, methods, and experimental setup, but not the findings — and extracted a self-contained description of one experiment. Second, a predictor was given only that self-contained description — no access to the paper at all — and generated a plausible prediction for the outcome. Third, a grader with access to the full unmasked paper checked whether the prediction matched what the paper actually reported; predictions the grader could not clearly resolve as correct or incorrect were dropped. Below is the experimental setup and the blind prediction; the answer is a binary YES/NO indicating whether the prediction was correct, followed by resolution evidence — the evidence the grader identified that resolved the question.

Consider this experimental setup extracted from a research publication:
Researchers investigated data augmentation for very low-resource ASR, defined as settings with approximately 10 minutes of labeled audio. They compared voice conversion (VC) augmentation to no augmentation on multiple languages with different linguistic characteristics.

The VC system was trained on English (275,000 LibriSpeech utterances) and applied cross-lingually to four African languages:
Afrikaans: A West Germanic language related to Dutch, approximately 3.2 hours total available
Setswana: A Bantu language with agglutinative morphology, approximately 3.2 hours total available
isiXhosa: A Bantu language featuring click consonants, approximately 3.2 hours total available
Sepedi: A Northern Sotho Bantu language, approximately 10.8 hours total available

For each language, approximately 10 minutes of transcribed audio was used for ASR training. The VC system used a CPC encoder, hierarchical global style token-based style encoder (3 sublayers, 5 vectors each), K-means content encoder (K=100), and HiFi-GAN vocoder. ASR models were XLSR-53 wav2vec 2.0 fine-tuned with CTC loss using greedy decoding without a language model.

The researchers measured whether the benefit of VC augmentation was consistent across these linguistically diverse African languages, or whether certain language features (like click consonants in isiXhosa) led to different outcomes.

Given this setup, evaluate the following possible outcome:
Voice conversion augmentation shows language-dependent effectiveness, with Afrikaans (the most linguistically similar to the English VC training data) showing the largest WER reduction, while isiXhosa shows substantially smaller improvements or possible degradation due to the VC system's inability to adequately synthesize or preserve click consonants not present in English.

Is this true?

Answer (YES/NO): NO